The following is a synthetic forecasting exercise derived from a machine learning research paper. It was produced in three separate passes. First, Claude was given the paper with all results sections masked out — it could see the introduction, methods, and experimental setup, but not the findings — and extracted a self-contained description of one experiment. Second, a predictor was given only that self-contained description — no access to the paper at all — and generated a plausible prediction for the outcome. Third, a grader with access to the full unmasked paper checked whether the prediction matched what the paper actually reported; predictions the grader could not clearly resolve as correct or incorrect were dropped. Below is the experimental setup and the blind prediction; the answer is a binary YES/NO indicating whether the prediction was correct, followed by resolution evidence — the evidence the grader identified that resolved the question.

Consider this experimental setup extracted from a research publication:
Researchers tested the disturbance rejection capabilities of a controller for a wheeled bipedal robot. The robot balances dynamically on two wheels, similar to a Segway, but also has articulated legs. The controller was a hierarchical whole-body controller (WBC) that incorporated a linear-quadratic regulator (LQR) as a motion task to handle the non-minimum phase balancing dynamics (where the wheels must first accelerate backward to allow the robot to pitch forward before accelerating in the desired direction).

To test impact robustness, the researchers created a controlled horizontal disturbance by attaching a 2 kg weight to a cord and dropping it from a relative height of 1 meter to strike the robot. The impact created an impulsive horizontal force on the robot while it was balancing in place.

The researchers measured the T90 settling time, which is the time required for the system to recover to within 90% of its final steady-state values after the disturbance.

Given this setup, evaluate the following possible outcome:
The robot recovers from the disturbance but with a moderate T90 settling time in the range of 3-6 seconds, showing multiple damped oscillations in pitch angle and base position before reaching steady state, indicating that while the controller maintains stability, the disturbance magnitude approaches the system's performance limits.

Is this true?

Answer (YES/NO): NO